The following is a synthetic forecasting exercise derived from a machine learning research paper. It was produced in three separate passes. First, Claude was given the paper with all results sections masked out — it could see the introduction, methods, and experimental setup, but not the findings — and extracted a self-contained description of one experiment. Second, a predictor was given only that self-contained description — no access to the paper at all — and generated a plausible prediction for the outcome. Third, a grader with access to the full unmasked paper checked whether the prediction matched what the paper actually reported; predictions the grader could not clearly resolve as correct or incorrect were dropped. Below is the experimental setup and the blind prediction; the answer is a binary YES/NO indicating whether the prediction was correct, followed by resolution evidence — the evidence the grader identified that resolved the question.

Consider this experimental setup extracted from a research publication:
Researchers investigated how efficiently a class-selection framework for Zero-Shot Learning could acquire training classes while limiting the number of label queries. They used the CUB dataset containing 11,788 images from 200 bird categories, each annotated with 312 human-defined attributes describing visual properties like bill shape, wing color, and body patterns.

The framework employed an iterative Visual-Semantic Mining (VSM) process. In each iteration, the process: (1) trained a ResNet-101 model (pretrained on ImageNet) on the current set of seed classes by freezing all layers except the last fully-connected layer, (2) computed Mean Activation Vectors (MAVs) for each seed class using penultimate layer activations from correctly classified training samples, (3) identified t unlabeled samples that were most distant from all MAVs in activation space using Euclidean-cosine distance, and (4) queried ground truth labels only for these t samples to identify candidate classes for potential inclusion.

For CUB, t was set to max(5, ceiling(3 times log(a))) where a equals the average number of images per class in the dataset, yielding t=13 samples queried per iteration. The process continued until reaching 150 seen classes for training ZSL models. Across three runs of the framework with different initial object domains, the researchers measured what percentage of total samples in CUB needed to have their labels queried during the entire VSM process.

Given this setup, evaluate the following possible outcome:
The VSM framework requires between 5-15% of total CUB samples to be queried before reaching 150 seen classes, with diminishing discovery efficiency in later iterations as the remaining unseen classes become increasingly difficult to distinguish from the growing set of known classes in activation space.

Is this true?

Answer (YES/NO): YES